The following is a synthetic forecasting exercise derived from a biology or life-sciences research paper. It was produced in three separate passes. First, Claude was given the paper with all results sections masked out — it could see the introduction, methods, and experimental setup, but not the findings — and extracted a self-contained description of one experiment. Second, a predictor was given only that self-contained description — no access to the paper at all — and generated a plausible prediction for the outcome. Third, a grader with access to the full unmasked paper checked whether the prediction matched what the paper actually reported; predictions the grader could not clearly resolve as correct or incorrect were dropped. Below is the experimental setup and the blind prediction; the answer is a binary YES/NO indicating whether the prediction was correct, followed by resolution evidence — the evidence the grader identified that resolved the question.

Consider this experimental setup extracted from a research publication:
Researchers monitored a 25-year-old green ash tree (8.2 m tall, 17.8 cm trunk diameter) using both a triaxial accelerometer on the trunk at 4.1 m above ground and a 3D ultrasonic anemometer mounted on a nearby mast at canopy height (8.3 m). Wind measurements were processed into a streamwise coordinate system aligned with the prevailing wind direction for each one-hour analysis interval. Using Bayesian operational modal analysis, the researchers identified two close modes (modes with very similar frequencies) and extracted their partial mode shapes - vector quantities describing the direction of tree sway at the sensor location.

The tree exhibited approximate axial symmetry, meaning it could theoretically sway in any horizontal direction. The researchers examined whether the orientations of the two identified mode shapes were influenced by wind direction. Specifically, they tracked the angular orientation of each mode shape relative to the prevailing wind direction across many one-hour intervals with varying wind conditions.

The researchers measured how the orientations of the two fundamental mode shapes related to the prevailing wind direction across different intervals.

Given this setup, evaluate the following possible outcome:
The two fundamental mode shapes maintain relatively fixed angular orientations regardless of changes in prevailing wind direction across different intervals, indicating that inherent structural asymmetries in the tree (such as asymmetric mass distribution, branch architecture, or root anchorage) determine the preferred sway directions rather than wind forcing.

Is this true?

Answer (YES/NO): NO